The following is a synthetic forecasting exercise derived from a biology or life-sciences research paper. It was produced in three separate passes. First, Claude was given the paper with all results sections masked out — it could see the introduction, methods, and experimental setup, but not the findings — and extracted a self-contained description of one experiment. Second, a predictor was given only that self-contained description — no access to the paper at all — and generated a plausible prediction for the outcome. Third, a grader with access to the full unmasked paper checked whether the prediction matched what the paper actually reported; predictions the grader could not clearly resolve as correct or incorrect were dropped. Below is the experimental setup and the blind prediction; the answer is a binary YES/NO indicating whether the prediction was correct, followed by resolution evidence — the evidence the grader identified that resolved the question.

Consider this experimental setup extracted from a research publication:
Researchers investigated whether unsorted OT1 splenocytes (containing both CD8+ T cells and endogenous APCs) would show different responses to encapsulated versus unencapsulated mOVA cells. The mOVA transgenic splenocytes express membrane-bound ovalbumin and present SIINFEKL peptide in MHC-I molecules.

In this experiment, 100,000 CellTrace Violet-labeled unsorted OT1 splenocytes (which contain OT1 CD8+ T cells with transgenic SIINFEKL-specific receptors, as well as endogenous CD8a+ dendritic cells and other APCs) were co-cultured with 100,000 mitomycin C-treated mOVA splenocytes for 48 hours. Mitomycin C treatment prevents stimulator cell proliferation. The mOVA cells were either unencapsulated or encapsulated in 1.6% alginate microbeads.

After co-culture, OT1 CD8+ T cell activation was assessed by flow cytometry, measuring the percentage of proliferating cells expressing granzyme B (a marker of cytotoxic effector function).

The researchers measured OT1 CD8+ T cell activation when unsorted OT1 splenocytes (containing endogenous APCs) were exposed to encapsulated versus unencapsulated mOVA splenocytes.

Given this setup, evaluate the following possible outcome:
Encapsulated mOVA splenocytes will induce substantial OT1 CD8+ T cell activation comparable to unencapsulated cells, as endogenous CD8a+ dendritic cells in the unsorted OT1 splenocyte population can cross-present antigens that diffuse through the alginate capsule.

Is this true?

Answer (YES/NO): NO